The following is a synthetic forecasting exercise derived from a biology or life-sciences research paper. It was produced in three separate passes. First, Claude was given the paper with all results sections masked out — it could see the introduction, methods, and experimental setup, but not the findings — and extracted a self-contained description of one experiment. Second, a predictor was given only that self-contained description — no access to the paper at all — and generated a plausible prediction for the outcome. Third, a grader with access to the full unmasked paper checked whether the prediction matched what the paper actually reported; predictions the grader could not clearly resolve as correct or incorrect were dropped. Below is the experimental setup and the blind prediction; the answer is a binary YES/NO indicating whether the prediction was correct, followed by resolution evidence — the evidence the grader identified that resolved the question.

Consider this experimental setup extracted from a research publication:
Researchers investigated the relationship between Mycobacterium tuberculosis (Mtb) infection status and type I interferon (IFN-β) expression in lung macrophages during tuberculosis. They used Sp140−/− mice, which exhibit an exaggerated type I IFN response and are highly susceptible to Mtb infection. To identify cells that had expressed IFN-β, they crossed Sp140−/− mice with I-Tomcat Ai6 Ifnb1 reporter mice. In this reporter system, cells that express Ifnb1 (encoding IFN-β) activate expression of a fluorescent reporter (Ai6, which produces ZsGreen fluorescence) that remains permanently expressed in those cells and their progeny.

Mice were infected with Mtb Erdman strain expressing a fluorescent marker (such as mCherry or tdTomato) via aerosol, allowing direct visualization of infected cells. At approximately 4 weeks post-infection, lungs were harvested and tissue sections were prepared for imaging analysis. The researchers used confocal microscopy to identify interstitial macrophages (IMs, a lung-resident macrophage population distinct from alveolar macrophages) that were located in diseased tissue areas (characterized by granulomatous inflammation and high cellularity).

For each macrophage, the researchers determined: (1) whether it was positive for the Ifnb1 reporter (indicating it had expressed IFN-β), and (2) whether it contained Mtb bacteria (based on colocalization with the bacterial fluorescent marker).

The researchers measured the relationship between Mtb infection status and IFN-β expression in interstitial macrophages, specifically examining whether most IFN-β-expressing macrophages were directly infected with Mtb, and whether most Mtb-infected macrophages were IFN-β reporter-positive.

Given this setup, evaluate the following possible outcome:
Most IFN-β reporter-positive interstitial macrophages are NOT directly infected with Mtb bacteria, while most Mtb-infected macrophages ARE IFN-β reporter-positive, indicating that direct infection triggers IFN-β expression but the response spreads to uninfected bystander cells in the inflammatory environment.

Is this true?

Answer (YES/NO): NO